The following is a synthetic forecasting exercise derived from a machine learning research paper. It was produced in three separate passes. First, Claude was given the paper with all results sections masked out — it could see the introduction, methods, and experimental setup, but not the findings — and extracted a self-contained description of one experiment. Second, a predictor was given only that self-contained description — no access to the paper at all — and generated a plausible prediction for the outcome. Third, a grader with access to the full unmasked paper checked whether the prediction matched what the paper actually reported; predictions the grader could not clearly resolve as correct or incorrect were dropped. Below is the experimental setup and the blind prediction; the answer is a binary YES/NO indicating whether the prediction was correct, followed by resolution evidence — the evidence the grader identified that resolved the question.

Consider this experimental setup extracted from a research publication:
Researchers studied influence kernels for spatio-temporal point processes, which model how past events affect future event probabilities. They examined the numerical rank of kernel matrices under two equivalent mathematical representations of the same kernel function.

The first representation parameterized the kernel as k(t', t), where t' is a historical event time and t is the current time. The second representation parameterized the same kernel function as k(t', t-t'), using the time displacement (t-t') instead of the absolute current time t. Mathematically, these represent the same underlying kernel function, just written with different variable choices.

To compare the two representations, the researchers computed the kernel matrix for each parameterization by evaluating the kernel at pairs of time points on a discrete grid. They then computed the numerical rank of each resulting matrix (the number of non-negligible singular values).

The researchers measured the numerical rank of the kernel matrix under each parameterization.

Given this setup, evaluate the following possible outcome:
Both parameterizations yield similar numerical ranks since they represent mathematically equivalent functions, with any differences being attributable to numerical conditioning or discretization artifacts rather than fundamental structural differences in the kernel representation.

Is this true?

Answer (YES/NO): NO